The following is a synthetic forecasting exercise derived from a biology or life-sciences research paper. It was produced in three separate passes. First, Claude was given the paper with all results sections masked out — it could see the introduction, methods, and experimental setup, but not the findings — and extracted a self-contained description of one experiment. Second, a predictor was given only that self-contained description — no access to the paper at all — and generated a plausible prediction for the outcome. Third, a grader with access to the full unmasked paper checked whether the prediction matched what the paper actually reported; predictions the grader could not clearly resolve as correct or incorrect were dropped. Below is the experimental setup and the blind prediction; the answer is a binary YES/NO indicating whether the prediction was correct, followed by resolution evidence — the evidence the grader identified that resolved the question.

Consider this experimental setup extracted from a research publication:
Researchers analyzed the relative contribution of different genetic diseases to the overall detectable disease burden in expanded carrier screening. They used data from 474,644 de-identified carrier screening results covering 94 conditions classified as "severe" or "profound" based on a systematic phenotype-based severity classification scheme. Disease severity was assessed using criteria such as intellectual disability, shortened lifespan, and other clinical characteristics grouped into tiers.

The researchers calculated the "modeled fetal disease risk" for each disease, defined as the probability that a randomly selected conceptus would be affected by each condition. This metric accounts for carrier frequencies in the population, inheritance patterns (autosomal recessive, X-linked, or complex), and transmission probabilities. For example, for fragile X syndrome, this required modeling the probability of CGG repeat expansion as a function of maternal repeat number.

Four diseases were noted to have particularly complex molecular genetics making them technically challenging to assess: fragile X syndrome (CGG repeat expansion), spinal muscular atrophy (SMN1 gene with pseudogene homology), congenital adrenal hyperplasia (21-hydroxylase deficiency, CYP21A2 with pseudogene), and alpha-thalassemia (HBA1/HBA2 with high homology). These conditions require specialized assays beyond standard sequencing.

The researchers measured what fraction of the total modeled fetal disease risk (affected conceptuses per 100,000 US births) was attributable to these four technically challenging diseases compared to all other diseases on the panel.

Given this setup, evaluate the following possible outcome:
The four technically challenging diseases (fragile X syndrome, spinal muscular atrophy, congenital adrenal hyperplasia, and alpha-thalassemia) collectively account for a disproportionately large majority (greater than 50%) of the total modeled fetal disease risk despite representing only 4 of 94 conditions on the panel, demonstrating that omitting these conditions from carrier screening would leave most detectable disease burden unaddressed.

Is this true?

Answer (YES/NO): NO